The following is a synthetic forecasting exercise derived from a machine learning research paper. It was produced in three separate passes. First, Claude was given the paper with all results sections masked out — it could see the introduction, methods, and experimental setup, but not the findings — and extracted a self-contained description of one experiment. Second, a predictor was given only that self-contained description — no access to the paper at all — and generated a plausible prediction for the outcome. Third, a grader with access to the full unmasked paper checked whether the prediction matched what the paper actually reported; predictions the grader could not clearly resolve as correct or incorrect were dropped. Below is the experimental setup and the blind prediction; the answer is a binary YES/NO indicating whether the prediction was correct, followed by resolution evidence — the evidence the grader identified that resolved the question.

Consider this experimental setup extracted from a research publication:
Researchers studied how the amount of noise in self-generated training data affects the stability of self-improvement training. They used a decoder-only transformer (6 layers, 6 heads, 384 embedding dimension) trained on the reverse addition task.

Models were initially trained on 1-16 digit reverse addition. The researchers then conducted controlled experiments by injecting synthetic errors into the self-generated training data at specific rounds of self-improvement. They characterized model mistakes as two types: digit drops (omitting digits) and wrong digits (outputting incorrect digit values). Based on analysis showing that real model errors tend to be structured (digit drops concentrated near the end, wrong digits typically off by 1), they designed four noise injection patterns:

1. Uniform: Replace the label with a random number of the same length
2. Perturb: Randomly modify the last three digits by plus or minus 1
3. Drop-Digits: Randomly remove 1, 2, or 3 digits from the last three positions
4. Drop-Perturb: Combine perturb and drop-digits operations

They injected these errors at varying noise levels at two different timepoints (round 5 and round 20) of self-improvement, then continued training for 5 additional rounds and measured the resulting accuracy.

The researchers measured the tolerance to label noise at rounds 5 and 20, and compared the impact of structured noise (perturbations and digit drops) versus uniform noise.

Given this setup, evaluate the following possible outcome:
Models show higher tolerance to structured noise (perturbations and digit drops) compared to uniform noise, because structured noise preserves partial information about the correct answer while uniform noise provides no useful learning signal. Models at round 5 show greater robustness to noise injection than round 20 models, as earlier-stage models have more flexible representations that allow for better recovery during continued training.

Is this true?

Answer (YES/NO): NO